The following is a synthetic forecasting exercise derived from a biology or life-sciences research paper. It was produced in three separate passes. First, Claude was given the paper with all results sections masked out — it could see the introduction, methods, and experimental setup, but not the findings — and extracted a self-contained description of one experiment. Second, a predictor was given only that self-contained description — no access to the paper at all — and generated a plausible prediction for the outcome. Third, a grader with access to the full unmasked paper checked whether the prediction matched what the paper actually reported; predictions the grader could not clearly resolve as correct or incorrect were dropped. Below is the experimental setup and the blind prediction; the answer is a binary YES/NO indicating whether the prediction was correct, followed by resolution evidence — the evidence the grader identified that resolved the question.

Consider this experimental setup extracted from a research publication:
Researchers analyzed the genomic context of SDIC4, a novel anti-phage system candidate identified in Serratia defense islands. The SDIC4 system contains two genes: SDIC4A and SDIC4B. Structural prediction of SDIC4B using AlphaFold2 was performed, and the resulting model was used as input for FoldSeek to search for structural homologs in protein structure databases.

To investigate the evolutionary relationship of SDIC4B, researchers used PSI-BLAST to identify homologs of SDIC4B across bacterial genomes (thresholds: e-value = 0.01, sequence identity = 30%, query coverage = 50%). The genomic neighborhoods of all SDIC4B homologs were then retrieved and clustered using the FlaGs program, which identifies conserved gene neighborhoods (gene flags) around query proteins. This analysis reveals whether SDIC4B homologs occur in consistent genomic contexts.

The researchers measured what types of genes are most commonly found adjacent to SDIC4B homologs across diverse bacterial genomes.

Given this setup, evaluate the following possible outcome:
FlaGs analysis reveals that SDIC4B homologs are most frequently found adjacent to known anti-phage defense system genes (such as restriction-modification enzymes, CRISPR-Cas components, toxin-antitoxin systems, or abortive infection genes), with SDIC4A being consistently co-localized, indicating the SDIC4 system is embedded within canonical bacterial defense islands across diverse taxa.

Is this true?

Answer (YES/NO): NO